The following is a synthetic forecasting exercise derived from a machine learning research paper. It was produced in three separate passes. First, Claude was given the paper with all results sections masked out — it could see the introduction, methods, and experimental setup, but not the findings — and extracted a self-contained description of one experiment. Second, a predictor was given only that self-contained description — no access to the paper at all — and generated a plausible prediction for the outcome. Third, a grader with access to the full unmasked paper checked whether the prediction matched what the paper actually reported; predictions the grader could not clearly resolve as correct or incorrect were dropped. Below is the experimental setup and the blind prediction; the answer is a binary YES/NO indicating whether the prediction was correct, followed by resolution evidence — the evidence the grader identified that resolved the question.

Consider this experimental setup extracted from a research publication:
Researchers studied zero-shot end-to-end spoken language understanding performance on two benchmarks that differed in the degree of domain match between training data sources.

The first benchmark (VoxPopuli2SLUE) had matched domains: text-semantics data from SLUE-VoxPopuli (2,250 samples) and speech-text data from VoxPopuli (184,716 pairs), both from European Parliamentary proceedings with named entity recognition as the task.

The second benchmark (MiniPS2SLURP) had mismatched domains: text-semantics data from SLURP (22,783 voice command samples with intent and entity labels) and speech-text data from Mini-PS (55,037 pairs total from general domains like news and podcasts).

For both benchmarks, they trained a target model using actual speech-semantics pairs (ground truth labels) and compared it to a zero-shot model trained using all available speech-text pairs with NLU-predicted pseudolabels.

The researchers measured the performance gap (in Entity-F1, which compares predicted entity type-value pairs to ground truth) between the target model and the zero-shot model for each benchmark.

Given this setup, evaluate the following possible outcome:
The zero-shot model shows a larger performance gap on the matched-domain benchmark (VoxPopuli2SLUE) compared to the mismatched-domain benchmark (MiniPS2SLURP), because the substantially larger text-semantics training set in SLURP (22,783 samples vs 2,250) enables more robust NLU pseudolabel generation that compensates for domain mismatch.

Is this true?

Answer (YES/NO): NO